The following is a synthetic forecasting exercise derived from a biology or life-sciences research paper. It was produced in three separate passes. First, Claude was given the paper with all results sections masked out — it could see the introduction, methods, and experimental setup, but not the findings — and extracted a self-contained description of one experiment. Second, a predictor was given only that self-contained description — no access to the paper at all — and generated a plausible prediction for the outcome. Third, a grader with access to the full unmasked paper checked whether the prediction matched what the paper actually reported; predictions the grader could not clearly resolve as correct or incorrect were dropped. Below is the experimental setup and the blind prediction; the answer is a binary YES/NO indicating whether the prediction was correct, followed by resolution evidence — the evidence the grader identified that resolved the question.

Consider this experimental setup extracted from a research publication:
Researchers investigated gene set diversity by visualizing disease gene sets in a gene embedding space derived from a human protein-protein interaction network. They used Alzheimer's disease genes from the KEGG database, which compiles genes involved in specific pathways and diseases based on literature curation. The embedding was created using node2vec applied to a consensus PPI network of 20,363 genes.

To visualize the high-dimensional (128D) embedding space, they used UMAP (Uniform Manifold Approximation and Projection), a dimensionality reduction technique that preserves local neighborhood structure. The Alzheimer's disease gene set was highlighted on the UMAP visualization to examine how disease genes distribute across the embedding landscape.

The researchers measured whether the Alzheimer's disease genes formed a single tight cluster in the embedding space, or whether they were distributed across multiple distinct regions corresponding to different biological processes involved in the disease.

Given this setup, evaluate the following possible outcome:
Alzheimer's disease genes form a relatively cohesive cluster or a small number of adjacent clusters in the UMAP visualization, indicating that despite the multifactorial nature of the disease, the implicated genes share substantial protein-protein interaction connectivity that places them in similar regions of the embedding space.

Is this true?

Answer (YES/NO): NO